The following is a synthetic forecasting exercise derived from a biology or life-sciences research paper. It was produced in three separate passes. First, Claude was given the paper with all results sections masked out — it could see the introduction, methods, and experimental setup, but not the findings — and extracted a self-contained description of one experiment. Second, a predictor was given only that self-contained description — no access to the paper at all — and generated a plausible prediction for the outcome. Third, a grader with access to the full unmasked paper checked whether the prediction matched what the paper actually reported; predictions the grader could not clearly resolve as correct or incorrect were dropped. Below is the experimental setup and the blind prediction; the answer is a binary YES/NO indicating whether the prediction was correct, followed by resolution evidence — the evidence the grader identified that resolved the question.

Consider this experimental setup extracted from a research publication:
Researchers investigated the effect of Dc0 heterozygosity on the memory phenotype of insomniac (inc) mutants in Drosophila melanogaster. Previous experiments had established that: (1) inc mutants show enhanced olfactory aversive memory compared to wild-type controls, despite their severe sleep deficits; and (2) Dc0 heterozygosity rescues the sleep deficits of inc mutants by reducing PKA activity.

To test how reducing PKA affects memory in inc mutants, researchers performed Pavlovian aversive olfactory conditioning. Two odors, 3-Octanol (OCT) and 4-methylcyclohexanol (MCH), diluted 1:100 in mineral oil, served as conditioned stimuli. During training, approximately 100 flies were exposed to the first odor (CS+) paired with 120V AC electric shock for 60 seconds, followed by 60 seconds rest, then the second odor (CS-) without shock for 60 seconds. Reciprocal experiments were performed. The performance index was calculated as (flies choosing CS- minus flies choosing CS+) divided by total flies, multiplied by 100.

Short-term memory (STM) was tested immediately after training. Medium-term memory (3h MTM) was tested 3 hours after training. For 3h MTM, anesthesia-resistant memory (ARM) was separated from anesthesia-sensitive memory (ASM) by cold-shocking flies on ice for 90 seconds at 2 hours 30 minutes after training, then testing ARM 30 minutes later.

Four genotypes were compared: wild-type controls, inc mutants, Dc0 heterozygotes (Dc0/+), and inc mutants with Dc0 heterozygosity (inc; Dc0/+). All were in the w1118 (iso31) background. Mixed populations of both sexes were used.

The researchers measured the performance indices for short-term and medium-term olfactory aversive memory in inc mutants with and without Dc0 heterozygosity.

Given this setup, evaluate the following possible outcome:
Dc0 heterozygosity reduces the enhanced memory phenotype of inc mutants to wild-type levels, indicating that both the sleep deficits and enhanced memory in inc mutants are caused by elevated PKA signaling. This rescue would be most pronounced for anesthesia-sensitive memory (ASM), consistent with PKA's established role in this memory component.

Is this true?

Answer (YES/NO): NO